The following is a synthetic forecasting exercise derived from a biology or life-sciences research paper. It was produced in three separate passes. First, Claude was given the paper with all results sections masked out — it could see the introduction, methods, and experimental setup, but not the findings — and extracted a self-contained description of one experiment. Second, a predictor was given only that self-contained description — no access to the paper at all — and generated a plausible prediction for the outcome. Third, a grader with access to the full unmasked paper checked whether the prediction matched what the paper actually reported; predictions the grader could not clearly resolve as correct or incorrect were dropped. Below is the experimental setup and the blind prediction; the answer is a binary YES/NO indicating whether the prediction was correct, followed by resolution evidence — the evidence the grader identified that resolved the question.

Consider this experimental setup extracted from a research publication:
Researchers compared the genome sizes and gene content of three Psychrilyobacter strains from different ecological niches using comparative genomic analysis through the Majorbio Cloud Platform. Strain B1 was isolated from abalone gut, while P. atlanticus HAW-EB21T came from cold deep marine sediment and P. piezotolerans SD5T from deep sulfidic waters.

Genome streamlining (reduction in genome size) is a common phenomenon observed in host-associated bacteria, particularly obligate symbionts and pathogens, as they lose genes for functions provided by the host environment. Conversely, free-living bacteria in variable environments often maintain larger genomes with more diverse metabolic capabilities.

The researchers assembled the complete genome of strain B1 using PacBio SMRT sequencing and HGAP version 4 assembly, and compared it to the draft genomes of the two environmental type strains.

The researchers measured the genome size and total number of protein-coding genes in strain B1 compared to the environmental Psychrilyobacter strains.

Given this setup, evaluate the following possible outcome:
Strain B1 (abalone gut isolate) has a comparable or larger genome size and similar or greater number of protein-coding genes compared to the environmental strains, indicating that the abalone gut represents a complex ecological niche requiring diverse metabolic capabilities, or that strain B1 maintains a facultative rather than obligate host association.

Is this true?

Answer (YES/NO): NO